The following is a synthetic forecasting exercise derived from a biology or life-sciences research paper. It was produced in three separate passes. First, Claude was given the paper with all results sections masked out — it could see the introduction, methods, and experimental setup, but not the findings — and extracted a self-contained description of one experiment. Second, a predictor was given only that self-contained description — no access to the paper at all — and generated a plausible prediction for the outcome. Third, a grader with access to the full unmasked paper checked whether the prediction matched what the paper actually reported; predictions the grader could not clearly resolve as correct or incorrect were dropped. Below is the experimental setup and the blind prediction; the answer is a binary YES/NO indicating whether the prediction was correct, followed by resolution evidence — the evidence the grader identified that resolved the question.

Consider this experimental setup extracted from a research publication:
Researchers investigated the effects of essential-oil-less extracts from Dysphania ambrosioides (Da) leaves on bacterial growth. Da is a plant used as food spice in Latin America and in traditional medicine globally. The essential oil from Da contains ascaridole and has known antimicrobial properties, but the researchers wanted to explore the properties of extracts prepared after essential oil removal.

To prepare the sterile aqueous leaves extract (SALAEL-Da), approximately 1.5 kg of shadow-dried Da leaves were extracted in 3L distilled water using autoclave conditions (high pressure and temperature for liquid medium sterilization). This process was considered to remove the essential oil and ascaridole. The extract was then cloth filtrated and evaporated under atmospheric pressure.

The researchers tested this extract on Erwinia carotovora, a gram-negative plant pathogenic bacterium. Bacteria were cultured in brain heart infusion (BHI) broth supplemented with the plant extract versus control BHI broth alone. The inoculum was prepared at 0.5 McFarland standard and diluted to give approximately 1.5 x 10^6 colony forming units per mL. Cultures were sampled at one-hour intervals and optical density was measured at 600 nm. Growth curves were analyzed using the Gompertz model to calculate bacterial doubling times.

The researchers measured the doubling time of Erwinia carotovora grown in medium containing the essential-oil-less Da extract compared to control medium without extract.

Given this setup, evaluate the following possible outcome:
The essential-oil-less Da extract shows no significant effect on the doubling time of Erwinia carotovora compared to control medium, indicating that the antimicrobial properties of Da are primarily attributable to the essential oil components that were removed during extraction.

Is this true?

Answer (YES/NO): NO